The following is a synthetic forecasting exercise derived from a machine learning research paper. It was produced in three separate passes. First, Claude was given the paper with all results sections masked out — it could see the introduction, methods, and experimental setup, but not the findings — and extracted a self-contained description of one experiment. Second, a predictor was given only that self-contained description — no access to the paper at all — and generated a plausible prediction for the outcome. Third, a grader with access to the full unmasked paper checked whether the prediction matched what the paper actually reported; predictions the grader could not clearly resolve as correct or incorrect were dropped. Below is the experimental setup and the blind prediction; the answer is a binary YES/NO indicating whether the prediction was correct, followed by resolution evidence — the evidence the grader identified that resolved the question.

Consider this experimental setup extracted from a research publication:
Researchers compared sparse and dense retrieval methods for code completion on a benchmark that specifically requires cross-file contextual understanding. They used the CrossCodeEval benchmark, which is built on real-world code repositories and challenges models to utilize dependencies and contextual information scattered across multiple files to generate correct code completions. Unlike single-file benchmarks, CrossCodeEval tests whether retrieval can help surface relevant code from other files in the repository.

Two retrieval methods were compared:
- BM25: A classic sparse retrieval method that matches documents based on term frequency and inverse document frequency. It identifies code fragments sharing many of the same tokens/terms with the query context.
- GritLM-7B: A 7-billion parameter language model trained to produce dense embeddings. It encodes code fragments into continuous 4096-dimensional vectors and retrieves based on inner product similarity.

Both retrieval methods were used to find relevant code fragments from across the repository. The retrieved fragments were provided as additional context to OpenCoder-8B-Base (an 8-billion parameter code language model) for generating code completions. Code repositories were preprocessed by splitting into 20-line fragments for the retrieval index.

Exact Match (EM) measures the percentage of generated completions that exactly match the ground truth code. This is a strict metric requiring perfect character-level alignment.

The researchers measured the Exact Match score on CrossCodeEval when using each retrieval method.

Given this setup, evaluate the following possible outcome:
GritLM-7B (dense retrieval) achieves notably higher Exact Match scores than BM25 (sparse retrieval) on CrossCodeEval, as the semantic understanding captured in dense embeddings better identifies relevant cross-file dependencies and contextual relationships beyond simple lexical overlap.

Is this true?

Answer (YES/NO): YES